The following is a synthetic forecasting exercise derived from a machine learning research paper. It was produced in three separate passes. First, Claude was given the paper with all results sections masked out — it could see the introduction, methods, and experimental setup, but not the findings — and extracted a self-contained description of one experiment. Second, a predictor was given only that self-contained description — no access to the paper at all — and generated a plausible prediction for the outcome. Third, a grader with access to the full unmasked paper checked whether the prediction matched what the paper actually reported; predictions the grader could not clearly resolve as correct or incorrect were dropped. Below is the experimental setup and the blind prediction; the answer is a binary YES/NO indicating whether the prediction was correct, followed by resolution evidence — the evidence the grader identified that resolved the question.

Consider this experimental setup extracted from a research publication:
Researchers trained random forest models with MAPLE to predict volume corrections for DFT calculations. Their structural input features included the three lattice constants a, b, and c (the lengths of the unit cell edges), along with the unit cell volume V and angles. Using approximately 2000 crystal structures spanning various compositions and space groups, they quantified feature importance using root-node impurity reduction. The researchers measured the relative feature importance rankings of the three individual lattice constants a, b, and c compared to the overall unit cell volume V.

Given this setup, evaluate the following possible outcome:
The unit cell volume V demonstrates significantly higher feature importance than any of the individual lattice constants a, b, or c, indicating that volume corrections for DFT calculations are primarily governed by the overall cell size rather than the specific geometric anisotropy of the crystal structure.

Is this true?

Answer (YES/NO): NO